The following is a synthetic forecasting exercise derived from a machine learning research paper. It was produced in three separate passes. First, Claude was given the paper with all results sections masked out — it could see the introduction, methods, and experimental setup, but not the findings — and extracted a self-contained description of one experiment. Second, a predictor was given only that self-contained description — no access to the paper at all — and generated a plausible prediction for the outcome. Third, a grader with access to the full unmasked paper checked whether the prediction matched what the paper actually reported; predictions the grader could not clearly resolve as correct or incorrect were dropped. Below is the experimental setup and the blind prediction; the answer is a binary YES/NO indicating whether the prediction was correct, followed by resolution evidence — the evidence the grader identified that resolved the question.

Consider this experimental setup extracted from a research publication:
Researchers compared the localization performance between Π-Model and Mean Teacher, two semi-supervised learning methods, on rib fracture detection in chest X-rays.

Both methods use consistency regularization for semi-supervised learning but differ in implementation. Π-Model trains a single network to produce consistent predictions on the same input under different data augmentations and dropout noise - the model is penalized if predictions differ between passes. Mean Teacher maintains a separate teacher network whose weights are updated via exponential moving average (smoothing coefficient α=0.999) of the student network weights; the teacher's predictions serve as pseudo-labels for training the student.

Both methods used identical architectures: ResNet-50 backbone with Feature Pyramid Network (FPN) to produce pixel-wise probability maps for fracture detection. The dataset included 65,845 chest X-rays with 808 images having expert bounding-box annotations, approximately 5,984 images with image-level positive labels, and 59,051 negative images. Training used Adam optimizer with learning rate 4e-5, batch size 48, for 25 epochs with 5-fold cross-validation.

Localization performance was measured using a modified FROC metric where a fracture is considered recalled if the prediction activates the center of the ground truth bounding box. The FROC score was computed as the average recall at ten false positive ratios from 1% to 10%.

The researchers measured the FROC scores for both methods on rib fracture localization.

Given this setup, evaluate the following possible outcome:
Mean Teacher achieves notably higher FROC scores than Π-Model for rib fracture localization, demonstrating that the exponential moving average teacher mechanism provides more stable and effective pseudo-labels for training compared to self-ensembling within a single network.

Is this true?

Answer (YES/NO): YES